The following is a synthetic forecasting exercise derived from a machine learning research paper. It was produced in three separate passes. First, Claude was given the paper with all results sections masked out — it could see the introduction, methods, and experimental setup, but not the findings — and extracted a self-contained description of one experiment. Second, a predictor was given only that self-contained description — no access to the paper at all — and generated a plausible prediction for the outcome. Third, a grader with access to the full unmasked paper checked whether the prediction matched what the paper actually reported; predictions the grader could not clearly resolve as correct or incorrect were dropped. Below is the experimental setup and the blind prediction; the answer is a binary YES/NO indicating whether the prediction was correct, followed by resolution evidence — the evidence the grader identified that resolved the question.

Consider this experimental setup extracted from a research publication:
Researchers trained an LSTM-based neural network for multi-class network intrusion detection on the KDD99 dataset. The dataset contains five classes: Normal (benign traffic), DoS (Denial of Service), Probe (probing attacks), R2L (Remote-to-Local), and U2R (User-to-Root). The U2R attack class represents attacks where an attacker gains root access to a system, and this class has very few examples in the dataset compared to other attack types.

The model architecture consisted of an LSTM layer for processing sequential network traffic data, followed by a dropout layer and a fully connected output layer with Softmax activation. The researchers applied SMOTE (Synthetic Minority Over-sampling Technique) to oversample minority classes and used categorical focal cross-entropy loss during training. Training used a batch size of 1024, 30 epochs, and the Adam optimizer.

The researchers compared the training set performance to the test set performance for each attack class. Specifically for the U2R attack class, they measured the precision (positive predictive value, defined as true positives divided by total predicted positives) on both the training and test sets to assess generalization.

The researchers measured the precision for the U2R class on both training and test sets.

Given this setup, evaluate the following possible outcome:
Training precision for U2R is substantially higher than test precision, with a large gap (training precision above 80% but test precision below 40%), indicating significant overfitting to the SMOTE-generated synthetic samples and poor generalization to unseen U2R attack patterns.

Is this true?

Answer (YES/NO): NO